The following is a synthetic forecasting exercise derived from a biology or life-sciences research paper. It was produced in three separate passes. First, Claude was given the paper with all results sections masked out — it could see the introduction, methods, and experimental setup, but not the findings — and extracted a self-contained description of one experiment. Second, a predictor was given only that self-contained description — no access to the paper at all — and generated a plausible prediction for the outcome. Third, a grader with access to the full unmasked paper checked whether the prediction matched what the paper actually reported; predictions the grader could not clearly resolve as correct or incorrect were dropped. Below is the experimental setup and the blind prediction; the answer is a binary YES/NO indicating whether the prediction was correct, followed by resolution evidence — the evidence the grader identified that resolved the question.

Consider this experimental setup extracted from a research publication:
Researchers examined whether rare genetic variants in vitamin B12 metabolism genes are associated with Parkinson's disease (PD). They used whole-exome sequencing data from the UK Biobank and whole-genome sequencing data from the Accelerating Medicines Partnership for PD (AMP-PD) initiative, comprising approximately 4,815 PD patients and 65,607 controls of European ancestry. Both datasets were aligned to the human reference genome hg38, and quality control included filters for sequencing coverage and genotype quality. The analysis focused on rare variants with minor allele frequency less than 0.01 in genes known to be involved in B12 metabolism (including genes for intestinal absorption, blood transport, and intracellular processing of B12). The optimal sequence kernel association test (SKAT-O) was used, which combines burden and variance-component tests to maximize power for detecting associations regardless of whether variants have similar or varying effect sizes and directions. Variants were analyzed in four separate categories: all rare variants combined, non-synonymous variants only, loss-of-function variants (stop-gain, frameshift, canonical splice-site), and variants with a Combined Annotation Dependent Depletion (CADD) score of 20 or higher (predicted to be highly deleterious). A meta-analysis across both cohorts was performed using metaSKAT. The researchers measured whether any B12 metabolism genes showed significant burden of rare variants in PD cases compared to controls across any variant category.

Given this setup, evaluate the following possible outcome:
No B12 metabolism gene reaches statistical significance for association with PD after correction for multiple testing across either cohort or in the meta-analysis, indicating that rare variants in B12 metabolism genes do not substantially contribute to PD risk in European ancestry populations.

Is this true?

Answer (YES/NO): NO